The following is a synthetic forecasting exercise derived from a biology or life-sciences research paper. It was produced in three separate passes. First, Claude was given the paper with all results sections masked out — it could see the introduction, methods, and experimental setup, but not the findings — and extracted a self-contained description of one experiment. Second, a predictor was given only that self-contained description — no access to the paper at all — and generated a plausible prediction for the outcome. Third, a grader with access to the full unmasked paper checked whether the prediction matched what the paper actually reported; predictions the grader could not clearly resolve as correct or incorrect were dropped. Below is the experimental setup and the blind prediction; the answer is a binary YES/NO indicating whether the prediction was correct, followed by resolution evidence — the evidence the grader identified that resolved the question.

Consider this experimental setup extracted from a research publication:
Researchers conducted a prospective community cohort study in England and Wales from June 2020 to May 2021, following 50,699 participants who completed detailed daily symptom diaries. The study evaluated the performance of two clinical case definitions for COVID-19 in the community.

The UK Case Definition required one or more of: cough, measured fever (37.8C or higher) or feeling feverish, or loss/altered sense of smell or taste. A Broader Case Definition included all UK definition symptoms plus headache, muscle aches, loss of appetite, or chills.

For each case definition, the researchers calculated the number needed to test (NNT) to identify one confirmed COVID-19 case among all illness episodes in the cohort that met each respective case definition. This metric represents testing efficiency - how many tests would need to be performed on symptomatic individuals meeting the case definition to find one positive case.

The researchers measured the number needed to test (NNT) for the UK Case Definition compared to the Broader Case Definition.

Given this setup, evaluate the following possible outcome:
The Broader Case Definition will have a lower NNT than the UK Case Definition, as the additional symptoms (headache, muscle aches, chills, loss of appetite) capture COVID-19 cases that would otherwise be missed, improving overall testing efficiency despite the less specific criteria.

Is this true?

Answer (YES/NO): NO